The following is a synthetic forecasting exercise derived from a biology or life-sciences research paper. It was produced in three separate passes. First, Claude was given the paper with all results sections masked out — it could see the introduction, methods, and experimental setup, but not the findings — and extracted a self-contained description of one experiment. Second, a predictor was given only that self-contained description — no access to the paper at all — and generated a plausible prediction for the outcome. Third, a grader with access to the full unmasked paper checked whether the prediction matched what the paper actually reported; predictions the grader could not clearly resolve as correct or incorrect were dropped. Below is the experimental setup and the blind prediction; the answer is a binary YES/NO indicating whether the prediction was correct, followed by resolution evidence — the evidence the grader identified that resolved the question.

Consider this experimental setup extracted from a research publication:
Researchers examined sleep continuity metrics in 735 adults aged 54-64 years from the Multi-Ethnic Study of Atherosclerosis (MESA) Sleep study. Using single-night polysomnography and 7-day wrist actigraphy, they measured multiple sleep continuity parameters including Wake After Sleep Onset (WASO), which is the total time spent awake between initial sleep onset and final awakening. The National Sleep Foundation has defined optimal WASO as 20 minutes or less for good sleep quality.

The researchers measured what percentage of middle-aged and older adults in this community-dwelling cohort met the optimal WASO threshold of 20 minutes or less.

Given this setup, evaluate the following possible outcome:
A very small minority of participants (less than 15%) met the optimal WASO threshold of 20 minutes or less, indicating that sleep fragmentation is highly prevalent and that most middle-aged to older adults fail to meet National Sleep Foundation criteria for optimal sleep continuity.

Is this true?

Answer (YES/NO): YES